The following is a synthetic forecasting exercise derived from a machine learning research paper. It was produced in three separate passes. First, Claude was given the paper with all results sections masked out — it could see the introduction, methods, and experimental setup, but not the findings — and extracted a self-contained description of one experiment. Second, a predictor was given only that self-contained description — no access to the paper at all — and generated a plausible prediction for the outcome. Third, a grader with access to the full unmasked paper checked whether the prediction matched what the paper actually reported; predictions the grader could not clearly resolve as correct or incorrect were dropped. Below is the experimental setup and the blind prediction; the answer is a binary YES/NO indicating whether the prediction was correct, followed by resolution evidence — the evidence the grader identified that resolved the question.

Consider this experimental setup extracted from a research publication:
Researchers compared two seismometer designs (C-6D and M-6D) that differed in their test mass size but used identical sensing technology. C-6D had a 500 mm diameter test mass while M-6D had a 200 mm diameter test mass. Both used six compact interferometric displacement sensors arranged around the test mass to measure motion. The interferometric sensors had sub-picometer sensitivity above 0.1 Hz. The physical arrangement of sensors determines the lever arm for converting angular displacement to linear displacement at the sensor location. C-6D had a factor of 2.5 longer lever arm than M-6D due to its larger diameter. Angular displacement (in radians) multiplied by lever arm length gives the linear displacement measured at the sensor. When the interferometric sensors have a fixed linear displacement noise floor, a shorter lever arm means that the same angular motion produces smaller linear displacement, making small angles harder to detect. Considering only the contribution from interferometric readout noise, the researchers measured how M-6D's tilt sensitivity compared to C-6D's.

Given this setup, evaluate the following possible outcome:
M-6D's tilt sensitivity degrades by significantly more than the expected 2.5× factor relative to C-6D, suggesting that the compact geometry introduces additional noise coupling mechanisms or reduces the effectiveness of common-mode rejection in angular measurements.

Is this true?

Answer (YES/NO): NO